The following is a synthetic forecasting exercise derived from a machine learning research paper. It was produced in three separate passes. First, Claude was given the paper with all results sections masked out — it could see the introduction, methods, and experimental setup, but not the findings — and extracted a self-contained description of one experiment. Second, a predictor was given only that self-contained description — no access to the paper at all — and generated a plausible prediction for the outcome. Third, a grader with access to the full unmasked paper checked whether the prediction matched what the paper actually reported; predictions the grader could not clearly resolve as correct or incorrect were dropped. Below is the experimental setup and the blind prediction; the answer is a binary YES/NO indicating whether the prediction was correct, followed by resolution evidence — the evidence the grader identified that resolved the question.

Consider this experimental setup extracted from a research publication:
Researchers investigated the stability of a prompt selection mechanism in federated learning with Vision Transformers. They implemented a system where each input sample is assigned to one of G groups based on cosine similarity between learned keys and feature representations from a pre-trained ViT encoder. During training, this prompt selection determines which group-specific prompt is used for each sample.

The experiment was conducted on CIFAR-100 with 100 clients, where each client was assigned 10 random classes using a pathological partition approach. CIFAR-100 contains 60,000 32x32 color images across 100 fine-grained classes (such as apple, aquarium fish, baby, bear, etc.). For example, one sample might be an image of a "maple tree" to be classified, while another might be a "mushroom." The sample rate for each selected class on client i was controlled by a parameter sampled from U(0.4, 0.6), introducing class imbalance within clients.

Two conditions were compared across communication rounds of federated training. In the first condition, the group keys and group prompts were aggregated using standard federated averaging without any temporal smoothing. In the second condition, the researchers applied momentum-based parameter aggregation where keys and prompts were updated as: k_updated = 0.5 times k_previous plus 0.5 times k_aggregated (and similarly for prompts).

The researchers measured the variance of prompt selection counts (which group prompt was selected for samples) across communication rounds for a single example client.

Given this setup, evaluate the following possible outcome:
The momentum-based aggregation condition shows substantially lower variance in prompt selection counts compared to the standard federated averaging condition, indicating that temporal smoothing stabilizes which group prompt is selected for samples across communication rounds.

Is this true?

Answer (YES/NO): YES